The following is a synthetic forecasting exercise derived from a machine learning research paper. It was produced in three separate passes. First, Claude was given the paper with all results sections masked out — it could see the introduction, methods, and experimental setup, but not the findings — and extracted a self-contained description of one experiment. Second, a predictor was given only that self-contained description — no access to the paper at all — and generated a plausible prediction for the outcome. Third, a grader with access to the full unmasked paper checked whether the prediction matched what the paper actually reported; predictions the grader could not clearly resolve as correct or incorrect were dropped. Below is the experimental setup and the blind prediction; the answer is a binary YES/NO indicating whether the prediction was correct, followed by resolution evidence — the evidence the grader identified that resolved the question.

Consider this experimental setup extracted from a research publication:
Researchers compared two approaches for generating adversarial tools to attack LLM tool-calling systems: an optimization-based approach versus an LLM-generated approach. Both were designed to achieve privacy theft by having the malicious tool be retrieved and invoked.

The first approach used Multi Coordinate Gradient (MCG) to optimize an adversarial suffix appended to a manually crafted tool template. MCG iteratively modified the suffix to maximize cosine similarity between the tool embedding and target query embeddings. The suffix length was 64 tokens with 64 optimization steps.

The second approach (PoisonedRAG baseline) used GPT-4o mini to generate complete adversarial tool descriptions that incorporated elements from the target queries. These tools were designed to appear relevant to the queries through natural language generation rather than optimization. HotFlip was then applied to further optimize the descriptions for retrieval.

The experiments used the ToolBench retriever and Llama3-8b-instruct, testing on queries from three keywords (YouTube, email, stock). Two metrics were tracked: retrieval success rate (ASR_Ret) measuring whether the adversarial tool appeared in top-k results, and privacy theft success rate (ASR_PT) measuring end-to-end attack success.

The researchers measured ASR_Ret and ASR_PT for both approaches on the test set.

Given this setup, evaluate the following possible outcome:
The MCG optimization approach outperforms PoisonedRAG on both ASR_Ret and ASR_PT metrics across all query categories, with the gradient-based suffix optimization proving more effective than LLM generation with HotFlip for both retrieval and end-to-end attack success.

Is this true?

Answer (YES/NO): NO